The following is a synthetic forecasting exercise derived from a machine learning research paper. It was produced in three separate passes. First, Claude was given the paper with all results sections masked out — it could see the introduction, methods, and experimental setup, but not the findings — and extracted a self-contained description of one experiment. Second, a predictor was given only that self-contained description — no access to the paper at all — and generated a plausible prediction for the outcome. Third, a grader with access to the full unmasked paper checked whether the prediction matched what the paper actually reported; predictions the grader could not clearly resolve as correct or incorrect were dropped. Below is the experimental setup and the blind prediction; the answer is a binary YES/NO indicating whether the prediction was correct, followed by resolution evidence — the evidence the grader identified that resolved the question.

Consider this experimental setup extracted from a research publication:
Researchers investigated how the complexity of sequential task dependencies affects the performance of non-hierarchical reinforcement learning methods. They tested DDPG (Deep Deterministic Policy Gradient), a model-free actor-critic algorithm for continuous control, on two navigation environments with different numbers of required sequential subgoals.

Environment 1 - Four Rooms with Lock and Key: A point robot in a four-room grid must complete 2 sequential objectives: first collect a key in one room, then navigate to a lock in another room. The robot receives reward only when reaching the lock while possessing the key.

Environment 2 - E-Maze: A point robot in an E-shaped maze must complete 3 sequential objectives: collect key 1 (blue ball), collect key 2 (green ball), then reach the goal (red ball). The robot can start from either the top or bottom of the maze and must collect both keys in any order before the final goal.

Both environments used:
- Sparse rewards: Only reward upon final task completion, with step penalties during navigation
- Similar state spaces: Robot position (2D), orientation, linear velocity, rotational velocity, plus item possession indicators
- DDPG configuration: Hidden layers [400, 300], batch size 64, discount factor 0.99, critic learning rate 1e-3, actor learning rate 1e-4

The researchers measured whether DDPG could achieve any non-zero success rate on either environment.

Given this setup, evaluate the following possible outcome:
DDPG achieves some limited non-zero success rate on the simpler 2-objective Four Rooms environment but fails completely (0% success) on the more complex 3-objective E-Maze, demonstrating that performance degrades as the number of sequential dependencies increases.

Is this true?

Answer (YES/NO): NO